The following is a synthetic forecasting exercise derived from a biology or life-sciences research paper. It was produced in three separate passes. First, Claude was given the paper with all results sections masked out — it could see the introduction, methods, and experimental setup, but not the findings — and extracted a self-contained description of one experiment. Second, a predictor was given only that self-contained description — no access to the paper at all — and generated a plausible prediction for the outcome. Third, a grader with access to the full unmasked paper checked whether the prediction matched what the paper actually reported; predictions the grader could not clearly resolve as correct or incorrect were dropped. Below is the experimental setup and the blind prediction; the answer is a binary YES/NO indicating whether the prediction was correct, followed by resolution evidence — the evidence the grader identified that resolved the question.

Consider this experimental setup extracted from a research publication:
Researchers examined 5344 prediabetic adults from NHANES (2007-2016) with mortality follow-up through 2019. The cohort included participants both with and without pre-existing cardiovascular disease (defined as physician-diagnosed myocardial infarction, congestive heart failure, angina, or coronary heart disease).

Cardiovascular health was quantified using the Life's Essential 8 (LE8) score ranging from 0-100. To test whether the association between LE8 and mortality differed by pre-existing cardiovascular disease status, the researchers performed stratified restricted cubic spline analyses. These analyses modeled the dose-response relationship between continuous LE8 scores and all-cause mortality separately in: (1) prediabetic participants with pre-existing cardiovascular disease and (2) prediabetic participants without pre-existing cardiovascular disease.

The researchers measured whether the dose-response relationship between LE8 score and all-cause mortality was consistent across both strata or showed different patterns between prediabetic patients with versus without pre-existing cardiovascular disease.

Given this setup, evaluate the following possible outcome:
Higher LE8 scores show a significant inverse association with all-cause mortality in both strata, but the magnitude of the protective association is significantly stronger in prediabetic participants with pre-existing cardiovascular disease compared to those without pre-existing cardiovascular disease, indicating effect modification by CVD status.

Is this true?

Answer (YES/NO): NO